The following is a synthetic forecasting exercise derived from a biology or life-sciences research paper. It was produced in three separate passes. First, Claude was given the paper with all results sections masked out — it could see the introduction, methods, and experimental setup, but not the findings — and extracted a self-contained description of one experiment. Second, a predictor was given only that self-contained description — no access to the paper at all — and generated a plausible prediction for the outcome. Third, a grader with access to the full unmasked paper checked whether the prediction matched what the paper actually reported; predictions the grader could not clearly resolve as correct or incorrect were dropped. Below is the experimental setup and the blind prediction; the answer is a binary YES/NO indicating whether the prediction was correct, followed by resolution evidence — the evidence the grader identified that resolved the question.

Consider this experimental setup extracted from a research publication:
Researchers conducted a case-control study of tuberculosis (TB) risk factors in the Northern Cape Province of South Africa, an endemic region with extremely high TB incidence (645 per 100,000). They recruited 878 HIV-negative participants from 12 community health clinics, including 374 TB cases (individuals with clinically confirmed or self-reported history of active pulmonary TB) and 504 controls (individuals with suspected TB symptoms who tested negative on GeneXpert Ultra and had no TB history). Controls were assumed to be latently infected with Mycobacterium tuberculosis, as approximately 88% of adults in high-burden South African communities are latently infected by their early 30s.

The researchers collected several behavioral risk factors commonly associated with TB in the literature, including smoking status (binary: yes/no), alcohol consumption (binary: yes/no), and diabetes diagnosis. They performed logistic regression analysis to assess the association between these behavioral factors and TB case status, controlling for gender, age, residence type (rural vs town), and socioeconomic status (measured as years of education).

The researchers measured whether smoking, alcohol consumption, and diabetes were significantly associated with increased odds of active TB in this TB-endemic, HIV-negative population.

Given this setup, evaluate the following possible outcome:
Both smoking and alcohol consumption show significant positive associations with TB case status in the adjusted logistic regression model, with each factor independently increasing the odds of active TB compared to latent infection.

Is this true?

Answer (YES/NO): NO